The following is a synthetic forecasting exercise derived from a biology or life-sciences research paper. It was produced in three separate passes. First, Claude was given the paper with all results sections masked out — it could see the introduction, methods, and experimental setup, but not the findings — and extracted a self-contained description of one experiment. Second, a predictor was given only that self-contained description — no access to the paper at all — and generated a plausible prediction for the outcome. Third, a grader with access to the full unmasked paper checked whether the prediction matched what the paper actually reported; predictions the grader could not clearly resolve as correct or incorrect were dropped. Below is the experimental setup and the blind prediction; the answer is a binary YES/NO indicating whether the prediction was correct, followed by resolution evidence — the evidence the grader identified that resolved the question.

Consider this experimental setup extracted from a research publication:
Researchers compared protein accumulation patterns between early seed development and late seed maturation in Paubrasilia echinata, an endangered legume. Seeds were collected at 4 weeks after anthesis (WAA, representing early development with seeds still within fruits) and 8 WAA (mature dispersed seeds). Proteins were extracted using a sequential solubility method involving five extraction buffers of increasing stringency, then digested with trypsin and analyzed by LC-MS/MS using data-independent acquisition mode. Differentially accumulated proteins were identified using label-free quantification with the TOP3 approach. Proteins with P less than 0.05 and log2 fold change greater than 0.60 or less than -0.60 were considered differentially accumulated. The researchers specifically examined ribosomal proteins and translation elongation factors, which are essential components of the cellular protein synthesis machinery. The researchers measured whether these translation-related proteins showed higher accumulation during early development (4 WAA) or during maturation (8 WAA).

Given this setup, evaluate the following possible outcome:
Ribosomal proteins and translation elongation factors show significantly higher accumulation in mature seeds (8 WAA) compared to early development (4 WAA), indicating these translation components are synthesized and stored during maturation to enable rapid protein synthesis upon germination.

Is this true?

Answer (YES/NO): YES